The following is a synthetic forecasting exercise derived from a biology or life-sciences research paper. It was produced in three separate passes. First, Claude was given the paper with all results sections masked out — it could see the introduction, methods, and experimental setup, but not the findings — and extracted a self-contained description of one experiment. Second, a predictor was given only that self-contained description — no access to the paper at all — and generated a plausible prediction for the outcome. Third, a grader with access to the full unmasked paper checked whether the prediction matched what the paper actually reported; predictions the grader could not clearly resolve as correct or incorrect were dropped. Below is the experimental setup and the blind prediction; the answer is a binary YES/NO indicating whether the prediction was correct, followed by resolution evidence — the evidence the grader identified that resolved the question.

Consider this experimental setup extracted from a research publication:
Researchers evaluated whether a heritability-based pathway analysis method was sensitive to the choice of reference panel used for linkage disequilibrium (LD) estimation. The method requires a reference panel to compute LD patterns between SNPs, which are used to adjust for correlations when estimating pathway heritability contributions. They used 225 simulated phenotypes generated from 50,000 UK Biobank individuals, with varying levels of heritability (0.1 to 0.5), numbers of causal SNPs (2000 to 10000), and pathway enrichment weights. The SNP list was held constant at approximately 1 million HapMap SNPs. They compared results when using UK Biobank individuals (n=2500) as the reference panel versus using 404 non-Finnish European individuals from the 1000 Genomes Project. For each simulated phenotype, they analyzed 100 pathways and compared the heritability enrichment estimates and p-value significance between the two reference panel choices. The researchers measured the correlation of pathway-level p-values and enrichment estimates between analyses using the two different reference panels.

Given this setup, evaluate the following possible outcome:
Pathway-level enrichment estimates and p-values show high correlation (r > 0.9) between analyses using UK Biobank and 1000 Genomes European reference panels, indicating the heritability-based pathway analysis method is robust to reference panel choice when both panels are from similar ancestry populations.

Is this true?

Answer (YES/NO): YES